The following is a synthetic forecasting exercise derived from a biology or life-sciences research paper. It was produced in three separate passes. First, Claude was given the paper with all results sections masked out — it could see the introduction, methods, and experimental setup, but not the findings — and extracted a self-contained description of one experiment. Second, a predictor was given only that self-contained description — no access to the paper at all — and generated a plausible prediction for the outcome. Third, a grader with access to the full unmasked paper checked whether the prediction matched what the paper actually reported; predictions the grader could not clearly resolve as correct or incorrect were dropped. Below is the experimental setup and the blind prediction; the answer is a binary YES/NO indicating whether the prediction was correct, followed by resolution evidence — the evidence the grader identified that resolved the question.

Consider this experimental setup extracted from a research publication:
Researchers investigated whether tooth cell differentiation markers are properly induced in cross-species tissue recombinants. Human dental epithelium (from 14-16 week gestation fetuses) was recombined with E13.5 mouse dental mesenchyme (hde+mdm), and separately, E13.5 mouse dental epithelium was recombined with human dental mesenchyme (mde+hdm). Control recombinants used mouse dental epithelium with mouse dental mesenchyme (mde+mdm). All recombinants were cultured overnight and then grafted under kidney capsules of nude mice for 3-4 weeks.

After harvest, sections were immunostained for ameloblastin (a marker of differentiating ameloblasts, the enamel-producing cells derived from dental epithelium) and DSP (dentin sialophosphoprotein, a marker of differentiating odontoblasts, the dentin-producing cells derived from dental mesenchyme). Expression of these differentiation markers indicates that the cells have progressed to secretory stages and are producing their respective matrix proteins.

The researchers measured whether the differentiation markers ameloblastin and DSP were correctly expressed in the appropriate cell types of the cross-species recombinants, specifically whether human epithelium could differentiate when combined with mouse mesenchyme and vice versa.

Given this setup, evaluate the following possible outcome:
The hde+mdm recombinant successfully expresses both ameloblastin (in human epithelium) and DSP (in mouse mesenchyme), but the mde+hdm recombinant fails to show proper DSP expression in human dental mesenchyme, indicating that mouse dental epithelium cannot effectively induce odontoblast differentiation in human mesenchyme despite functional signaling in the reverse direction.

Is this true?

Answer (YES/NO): NO